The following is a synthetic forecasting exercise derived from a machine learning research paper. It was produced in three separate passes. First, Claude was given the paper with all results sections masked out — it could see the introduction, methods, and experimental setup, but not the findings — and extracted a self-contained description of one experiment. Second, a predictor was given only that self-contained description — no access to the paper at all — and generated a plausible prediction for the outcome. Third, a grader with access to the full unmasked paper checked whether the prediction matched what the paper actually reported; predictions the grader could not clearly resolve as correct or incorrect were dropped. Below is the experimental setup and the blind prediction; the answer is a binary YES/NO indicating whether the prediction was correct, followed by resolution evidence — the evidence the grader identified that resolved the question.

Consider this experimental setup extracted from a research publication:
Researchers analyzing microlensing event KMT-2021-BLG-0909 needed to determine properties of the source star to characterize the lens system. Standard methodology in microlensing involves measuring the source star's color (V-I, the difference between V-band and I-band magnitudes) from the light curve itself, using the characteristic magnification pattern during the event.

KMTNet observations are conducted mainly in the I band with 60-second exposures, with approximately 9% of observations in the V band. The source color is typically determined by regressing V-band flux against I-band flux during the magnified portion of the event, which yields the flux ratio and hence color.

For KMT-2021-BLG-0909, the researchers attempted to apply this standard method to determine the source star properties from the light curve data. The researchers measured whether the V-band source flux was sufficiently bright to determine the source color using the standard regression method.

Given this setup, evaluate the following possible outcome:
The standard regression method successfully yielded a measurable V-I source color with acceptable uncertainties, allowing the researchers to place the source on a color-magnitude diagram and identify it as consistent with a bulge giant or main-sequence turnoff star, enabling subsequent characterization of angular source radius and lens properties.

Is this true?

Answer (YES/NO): NO